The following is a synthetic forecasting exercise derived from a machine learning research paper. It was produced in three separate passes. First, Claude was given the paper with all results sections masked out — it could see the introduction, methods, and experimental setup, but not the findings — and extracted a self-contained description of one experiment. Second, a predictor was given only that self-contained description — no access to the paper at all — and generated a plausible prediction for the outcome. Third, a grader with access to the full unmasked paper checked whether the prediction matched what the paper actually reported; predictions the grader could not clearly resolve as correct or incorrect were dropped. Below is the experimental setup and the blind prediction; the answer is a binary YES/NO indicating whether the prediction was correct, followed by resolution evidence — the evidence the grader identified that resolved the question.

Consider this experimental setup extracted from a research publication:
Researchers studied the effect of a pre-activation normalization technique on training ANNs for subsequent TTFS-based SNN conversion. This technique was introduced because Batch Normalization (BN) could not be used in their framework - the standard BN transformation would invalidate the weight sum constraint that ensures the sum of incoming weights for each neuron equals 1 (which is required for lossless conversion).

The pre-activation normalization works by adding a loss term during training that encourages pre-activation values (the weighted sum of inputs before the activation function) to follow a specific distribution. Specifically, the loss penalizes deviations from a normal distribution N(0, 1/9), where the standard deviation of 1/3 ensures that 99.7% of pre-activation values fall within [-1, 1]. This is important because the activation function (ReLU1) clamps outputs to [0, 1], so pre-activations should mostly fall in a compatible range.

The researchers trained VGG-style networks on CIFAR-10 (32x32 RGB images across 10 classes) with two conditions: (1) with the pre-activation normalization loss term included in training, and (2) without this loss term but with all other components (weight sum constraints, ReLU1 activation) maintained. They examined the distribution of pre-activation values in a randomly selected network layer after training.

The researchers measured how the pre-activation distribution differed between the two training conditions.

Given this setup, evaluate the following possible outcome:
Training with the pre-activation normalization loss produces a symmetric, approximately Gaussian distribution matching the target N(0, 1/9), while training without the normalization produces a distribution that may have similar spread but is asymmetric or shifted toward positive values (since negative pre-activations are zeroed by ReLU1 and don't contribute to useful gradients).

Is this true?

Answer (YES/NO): NO